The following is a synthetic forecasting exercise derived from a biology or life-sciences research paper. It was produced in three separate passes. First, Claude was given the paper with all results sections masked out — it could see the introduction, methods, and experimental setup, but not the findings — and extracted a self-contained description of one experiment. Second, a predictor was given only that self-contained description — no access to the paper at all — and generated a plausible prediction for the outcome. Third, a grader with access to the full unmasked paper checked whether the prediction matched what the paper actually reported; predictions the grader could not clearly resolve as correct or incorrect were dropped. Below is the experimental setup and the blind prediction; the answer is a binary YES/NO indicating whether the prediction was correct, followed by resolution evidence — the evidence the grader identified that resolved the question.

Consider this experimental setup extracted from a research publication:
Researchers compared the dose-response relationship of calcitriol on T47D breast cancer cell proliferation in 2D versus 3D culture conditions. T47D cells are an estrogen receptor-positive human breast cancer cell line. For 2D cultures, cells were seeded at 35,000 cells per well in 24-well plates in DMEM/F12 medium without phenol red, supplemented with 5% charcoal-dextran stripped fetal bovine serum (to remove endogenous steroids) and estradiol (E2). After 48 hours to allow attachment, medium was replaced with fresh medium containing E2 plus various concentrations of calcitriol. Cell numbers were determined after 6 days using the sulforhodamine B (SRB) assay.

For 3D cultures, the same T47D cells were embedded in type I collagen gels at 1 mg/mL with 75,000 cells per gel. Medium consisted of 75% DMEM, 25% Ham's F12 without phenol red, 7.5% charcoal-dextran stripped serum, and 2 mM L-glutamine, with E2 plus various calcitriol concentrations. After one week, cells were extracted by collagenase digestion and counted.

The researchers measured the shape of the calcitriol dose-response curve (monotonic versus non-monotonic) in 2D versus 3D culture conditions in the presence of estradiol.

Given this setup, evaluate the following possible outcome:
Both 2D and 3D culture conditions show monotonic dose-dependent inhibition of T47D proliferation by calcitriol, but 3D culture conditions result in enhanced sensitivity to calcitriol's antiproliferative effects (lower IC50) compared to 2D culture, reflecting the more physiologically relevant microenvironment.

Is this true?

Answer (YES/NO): NO